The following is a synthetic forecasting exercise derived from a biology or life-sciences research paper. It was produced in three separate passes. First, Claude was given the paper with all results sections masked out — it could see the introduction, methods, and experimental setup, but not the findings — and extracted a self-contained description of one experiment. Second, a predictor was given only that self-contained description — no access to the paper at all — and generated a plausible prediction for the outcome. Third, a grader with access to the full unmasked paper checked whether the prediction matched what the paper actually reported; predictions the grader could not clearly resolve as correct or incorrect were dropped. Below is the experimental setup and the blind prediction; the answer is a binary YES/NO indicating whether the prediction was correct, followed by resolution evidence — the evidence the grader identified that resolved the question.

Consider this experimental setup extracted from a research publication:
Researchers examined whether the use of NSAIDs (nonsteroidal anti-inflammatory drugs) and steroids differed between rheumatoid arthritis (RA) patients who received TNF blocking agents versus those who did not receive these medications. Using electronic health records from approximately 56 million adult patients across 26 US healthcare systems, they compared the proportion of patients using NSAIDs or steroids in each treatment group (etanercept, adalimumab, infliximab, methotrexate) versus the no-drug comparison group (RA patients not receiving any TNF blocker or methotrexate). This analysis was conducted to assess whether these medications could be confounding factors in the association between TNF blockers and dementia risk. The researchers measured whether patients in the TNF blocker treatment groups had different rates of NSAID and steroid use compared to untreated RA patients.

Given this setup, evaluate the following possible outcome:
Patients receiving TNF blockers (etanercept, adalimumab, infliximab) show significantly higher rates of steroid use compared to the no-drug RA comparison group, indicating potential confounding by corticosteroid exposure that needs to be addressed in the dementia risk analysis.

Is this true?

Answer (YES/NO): YES